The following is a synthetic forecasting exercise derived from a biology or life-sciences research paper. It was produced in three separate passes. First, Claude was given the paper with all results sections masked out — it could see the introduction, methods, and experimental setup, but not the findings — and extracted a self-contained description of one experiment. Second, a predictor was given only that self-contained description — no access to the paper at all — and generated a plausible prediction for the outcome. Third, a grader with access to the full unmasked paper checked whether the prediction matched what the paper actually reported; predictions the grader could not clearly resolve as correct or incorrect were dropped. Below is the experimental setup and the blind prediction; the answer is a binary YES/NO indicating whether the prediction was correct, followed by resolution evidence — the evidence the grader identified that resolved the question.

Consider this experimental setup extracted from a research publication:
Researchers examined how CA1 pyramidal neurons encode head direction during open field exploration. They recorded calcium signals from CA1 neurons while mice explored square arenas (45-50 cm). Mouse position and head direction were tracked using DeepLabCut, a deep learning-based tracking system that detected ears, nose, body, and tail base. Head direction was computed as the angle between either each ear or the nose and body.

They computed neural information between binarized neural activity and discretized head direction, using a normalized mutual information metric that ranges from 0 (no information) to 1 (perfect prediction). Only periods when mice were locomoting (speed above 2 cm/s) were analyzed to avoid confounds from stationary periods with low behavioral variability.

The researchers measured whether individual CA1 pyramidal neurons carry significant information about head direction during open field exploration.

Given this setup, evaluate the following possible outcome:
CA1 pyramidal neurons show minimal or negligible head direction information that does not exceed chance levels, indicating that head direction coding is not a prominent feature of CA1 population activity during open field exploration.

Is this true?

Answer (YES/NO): NO